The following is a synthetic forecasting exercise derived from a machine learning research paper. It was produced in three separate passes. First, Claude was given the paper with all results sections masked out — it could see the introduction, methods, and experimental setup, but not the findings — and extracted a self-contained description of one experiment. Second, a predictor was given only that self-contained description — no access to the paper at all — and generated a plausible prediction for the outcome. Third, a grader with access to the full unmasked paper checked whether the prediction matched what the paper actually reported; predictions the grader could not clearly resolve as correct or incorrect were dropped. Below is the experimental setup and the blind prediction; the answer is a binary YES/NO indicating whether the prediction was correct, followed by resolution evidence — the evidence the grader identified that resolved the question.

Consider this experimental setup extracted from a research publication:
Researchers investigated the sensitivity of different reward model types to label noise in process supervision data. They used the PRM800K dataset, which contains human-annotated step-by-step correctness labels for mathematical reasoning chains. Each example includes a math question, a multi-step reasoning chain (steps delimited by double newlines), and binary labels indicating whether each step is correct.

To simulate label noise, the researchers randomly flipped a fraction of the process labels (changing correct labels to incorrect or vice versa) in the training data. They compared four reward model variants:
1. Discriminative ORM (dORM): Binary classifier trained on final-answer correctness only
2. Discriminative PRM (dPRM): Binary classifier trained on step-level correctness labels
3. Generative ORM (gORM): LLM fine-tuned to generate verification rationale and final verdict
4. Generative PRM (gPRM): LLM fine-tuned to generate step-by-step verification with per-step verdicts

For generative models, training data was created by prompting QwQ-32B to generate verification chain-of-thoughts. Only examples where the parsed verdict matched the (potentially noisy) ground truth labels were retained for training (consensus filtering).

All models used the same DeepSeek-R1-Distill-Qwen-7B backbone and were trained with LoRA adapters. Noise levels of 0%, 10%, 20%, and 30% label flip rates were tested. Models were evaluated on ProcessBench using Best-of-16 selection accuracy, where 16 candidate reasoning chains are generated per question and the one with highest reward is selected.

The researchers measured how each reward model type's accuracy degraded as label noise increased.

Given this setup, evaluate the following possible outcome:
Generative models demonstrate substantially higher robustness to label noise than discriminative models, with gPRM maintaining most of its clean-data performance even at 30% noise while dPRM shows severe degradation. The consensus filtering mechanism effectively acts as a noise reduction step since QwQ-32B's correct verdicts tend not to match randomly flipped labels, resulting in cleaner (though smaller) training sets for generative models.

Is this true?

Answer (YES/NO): NO